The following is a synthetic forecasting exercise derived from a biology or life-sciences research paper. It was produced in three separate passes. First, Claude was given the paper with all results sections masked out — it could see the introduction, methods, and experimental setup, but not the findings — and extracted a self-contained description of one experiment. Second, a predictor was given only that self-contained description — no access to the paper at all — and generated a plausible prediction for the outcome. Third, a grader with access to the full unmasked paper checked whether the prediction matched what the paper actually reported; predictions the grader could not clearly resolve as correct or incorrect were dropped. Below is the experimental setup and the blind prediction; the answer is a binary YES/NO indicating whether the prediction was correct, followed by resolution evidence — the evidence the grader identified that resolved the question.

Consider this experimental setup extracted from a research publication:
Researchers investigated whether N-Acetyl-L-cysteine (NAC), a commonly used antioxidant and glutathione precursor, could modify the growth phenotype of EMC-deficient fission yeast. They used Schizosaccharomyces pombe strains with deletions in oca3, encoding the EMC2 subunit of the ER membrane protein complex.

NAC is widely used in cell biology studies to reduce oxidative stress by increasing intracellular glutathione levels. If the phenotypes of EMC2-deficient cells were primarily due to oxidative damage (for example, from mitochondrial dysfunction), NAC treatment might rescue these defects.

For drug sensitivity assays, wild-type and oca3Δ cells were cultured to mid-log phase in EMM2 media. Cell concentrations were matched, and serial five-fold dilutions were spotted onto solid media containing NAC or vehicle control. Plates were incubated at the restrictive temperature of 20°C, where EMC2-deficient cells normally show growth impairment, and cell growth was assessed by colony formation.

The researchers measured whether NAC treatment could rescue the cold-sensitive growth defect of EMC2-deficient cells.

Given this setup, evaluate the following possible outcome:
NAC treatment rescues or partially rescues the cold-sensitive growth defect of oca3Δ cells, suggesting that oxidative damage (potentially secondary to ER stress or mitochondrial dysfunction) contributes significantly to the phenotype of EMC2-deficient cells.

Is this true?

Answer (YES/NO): NO